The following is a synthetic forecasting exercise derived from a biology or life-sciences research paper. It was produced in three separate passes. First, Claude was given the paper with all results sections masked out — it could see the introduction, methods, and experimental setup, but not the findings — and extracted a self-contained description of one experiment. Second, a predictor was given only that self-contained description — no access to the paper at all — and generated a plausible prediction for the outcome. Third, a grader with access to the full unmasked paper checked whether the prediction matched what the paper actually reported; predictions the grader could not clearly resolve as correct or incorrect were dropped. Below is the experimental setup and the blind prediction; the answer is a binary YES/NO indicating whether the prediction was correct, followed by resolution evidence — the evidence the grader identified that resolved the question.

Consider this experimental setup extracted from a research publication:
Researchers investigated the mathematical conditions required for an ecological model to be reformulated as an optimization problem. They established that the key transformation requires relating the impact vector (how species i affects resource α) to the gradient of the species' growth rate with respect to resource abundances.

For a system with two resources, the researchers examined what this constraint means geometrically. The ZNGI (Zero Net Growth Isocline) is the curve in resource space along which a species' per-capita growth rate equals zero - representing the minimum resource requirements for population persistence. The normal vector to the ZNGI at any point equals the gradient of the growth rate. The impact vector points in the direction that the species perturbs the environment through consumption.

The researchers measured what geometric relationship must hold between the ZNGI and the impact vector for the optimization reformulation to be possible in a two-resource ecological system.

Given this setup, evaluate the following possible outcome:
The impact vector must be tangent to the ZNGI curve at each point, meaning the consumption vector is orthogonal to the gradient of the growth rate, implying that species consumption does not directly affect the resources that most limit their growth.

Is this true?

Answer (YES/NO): NO